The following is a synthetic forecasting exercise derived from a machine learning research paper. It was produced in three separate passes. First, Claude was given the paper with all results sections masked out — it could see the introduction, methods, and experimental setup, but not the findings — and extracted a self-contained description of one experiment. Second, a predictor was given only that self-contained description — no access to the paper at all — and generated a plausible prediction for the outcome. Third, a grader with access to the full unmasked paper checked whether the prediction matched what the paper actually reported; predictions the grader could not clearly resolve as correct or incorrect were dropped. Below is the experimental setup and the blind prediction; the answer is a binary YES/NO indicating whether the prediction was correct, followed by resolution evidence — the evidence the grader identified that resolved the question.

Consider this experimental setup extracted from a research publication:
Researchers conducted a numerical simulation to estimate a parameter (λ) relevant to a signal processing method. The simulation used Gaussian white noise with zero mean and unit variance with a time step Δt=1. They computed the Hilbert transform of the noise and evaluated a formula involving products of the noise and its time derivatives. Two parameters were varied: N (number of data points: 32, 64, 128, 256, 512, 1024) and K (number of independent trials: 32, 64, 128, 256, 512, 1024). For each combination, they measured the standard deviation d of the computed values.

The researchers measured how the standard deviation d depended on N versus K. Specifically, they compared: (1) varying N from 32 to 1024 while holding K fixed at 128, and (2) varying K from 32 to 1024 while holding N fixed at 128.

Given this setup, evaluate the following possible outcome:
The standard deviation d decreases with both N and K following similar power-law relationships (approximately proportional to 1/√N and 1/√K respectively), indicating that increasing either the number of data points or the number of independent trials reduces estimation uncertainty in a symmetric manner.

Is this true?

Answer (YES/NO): NO